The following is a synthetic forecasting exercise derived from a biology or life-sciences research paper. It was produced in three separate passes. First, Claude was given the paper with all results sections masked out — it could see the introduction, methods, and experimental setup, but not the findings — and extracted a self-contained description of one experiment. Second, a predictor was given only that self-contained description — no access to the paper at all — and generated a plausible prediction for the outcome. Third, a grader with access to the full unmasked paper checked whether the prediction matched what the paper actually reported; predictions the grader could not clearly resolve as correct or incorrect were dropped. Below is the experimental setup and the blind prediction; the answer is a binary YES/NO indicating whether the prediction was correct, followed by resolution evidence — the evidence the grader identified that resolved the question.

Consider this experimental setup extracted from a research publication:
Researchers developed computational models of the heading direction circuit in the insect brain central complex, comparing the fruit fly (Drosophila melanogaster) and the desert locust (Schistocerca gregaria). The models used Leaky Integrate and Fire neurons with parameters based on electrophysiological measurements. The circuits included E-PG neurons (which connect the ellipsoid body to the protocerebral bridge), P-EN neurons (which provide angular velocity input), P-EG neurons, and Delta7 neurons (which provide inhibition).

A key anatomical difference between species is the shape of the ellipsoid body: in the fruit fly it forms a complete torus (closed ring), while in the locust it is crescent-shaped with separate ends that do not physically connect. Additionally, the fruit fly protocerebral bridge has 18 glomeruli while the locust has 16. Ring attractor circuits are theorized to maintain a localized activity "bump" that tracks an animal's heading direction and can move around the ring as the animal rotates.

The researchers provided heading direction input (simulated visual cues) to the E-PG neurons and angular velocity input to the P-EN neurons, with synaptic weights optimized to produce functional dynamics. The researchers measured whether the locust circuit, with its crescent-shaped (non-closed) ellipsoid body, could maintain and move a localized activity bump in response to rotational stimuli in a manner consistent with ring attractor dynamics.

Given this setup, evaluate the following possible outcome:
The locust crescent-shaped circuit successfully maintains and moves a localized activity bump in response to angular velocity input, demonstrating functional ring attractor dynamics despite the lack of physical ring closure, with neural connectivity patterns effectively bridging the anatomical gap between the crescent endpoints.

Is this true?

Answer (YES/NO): YES